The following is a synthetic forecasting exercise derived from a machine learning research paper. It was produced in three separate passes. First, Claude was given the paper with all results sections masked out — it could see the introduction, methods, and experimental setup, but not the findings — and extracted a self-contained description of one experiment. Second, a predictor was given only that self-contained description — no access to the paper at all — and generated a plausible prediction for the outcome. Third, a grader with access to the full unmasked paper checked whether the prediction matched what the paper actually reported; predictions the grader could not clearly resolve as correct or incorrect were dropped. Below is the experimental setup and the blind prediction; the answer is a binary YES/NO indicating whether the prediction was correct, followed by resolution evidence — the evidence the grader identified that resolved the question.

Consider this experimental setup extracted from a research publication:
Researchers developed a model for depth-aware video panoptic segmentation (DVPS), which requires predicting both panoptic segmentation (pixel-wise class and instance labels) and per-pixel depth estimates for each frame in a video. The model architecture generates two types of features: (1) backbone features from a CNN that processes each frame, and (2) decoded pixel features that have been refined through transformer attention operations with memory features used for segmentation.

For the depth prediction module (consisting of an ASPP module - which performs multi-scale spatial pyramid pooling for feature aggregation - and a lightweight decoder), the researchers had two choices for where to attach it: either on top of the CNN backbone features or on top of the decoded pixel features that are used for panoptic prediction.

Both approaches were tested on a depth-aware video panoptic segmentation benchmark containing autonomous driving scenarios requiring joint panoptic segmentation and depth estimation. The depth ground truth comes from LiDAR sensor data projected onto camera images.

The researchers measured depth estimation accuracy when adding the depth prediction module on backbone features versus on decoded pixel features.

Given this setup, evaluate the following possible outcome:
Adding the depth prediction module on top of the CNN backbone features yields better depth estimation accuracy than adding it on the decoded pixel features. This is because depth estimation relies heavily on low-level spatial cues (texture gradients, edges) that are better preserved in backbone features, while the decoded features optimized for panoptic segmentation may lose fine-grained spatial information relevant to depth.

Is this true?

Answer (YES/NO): YES